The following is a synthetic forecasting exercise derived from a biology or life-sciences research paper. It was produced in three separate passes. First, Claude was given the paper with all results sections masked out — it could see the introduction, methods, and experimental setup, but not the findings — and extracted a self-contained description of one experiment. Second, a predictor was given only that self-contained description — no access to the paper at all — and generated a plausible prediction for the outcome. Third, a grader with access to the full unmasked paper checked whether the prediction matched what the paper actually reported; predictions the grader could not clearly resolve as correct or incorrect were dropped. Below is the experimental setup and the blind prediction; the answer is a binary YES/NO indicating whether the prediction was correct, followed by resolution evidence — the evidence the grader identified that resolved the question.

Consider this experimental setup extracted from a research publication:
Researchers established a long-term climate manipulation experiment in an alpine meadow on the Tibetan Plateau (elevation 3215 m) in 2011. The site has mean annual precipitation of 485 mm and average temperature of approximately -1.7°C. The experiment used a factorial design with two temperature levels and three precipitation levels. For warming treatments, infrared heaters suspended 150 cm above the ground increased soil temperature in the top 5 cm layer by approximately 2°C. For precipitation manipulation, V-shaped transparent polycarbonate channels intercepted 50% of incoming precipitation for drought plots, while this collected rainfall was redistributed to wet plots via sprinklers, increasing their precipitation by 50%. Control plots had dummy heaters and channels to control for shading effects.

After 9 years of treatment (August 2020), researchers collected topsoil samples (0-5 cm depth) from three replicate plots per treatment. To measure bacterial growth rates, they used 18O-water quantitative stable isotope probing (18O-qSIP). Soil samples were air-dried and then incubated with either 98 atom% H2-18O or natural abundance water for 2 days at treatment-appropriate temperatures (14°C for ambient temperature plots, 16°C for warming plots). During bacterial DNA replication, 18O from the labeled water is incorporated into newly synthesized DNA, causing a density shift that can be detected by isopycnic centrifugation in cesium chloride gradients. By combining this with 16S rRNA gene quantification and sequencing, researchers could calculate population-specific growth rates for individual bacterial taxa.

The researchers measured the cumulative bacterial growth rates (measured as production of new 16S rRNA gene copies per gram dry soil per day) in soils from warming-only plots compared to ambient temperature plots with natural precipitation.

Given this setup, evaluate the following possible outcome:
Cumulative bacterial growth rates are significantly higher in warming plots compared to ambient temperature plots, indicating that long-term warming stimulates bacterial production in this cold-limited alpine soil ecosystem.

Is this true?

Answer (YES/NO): NO